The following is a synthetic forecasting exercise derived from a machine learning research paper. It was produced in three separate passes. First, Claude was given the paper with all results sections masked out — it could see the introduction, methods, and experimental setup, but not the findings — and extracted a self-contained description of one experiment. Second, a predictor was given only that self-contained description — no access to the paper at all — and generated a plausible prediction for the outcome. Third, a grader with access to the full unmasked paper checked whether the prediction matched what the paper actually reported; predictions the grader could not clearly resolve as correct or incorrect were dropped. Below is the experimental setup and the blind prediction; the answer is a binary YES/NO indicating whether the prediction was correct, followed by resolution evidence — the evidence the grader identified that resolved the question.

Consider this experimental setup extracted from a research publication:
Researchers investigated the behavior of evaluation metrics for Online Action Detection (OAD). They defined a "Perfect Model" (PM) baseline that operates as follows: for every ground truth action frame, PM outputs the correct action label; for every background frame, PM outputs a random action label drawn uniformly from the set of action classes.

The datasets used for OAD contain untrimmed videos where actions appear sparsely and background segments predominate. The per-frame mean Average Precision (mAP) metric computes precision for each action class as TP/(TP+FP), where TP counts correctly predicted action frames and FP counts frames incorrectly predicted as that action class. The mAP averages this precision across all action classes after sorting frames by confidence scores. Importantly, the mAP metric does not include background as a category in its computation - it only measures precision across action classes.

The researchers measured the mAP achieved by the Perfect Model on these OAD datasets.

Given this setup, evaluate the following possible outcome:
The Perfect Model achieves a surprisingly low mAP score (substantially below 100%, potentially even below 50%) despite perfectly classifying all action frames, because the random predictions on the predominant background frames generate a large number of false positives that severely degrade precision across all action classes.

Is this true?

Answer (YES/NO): YES